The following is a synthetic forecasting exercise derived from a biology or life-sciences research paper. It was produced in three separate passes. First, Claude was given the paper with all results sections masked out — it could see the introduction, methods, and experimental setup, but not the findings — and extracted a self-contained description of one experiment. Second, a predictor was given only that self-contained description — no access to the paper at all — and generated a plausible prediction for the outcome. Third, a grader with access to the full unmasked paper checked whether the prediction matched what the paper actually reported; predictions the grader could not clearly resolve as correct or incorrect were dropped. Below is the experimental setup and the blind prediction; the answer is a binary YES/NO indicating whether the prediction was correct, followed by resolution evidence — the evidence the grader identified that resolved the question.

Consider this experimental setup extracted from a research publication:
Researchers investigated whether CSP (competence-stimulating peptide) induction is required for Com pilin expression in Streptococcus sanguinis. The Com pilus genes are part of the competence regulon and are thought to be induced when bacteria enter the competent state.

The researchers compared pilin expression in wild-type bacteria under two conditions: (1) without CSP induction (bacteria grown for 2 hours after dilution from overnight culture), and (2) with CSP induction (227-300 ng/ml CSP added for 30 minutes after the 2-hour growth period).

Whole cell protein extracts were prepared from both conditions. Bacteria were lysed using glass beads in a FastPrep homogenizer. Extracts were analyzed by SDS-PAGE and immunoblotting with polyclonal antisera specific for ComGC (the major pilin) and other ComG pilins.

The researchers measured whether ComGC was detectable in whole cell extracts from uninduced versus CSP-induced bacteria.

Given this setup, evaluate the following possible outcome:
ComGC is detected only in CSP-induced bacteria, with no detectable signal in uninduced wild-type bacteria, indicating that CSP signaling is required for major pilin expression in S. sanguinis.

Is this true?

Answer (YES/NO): YES